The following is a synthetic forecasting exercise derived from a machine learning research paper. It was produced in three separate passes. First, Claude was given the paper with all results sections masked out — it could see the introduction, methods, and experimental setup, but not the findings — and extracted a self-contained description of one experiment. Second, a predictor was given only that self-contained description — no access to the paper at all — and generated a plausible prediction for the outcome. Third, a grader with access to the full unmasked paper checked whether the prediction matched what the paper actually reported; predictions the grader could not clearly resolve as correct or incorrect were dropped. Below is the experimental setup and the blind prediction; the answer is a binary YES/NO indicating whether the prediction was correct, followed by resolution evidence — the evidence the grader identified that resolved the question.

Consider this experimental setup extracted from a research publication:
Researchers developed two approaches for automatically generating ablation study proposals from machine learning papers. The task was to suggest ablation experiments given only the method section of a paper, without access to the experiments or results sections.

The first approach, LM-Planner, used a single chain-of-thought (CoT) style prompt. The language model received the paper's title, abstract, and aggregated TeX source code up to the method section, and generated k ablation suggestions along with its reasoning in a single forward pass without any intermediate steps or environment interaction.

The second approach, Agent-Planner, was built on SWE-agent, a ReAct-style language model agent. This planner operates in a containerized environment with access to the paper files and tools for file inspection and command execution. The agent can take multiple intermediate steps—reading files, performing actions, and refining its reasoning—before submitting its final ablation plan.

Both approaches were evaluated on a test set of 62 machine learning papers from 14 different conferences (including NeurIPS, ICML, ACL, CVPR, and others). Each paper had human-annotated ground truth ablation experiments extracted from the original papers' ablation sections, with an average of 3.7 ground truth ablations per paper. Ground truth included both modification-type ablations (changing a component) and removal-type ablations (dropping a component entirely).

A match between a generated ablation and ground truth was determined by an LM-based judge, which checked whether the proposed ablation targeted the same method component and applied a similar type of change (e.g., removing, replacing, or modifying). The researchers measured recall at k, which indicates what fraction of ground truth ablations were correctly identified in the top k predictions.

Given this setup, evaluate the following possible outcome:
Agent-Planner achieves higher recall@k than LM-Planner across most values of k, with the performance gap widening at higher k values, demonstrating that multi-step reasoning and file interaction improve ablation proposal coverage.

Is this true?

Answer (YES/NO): NO